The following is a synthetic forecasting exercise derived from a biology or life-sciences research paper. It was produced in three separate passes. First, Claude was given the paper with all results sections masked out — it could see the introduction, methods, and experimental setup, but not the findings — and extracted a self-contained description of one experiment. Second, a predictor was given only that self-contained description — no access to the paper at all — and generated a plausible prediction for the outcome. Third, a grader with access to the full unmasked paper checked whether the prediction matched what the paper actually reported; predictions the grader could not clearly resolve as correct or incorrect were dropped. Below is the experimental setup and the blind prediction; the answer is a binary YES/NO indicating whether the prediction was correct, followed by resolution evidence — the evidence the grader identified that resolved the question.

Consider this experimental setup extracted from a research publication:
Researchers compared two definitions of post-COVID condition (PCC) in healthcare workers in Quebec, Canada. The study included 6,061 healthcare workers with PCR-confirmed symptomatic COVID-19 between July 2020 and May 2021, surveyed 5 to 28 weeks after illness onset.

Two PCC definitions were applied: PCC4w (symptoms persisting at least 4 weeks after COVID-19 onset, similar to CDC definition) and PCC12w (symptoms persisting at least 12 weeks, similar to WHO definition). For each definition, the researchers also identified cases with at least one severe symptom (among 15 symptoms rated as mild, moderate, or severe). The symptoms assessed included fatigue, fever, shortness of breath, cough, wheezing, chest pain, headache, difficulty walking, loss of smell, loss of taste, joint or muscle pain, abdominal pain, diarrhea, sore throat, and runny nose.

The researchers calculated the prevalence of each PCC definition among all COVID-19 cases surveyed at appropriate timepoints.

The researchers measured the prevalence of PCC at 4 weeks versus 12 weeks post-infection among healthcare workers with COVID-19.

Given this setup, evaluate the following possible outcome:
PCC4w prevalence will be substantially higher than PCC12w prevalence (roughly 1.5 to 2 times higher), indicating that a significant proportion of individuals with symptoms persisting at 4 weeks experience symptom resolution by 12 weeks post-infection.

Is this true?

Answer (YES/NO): NO